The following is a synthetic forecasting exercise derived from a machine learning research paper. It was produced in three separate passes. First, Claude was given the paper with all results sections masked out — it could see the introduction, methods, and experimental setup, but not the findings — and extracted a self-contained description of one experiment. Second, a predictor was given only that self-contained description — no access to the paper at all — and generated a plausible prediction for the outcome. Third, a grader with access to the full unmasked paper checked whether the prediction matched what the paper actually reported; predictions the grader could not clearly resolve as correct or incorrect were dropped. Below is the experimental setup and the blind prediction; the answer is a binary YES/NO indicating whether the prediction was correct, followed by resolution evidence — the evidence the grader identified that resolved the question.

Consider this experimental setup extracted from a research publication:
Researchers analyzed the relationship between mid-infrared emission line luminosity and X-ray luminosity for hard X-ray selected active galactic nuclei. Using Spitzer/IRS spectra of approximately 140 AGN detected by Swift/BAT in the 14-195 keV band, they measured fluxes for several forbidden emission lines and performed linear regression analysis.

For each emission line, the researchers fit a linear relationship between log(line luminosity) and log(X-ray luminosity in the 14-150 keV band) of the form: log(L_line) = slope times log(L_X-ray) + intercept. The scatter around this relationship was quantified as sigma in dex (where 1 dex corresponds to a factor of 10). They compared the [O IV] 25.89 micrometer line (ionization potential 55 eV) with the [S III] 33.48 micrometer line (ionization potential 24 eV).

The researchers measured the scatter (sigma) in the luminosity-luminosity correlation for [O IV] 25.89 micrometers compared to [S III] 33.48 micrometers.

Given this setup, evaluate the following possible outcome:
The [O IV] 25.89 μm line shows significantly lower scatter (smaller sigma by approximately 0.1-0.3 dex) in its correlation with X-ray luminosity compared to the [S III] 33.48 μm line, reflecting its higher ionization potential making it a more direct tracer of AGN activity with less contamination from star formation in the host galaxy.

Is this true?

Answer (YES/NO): NO